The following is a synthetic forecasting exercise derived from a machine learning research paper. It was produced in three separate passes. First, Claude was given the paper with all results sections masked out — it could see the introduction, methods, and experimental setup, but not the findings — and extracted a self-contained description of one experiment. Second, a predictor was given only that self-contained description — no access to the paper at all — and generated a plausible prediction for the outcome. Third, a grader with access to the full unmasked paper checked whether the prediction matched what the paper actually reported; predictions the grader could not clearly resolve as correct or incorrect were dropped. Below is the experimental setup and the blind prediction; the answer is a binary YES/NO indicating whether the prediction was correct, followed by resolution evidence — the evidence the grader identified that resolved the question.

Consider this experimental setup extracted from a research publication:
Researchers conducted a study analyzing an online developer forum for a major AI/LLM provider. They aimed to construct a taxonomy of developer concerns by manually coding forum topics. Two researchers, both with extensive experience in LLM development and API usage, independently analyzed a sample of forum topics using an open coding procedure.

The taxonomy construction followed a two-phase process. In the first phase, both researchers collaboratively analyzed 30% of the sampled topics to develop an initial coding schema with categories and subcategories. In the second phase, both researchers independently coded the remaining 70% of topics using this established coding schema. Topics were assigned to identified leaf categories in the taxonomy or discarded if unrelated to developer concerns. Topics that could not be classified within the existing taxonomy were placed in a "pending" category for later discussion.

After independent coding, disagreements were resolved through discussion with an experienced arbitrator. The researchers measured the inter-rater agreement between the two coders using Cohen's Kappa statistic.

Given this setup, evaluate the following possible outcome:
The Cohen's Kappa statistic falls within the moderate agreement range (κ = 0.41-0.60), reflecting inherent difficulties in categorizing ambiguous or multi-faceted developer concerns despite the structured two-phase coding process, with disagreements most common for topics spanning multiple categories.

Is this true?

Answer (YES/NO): NO